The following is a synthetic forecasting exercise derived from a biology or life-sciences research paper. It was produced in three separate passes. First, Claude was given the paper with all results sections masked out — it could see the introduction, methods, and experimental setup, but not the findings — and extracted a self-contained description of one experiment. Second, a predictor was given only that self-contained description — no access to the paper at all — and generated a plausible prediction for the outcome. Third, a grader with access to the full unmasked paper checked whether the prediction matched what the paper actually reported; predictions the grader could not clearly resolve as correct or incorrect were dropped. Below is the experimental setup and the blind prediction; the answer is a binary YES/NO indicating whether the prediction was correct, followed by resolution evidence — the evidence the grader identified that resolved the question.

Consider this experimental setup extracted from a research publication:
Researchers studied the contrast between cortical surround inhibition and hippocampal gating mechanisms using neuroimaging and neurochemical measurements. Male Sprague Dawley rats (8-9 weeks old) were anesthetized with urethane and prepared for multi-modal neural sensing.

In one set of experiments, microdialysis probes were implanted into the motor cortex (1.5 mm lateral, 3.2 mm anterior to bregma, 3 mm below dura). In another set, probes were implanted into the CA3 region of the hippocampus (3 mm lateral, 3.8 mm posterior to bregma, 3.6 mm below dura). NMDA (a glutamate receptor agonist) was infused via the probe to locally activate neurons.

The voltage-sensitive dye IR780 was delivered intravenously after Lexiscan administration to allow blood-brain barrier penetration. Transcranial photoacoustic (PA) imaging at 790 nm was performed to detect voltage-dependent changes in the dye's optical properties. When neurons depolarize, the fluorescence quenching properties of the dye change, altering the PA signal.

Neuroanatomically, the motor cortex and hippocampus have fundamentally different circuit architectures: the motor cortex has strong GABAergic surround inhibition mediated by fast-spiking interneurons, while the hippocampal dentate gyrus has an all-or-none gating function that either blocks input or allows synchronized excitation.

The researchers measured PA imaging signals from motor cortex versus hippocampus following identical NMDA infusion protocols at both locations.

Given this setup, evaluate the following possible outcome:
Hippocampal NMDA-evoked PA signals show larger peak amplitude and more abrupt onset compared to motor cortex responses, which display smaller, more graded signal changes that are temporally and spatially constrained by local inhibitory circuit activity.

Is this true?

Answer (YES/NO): NO